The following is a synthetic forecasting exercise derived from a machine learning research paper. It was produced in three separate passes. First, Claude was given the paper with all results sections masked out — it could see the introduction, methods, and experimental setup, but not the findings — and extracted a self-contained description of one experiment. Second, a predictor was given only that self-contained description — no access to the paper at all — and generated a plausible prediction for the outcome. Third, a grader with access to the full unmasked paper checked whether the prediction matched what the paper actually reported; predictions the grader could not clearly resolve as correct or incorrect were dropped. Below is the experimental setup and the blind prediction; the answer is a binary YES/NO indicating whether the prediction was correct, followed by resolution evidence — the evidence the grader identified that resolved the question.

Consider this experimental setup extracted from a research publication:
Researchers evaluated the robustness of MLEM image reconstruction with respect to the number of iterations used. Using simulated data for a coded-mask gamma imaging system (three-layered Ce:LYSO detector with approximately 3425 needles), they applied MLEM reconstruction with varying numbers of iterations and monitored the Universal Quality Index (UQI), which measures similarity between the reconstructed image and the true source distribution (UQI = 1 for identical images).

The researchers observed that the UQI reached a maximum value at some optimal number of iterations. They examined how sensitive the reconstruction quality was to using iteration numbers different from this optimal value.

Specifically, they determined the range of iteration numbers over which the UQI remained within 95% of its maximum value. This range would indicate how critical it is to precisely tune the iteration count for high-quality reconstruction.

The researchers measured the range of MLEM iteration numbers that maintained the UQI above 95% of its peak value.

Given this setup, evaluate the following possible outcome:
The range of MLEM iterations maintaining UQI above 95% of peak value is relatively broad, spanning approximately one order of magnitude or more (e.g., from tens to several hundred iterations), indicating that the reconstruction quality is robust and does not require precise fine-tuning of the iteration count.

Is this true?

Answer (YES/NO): NO